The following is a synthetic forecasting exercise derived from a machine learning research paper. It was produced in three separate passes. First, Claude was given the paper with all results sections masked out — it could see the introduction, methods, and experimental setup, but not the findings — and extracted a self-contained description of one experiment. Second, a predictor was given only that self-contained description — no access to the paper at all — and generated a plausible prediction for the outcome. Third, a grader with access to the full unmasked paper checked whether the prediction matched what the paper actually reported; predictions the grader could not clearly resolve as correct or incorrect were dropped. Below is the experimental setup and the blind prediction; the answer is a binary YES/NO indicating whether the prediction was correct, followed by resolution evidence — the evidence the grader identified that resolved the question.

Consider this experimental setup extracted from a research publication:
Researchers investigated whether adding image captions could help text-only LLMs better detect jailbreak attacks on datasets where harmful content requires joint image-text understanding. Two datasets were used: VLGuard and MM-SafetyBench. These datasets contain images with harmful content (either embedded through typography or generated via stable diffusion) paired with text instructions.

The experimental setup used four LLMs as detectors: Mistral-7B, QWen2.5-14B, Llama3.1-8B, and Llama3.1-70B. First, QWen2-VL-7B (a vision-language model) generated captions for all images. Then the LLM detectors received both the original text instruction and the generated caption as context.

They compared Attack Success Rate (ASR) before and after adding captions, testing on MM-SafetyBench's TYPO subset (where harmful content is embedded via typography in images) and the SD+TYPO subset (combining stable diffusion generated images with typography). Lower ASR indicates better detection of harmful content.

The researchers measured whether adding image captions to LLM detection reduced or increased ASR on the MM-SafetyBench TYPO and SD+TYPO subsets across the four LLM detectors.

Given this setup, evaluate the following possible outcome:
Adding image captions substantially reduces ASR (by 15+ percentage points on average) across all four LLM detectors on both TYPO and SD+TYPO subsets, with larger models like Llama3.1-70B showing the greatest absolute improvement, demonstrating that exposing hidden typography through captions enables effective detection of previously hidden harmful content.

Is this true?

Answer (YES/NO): NO